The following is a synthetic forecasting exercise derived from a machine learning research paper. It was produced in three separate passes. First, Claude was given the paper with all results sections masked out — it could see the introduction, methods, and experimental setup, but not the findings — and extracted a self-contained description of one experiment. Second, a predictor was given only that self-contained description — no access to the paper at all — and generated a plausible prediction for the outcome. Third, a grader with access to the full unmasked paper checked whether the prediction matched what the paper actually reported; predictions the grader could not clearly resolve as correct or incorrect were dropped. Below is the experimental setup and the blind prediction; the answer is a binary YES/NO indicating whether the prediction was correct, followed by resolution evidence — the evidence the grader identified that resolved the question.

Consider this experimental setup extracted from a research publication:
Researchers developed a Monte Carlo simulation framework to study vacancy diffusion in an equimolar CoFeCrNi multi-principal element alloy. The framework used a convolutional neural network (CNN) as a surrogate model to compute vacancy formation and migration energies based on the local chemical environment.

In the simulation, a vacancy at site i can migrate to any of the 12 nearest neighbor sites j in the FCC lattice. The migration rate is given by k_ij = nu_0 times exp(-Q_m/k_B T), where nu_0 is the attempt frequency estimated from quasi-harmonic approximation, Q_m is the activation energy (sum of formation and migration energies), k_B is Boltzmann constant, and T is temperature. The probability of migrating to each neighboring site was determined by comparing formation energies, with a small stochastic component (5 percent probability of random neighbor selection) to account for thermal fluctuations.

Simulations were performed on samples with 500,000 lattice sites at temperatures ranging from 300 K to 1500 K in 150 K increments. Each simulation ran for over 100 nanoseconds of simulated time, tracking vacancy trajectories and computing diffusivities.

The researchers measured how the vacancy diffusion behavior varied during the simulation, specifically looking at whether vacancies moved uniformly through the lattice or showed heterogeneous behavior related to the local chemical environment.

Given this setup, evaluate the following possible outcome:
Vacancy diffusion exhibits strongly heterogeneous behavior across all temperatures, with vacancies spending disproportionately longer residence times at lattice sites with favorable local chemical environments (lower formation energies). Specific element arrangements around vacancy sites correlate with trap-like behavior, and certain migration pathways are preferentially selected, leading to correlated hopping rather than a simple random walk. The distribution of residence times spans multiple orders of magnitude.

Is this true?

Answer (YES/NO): YES